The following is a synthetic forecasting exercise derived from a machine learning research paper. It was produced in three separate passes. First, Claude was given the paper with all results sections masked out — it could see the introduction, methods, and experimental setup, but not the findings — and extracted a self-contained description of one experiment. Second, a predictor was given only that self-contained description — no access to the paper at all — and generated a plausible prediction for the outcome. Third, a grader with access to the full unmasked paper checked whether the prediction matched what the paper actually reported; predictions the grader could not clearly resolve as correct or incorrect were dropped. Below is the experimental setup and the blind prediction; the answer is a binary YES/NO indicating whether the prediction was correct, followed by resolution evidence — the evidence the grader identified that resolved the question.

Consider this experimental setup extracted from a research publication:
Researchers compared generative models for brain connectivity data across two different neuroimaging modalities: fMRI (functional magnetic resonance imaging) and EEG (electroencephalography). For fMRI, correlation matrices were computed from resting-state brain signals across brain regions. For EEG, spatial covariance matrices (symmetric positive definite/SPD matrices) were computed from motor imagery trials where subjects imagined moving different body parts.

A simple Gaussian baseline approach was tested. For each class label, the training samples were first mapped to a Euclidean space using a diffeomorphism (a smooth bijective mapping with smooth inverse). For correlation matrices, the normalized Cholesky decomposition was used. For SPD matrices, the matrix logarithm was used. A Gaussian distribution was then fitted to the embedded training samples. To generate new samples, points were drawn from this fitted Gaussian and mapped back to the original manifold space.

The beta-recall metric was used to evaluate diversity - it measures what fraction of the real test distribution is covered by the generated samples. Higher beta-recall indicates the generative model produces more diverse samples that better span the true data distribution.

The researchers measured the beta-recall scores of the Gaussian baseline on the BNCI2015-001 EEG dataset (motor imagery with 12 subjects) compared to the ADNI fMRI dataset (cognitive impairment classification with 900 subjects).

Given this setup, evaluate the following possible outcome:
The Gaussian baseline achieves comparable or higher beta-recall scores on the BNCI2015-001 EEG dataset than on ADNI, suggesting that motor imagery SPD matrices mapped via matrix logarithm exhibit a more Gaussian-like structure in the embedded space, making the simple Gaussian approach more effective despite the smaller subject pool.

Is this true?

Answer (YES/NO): YES